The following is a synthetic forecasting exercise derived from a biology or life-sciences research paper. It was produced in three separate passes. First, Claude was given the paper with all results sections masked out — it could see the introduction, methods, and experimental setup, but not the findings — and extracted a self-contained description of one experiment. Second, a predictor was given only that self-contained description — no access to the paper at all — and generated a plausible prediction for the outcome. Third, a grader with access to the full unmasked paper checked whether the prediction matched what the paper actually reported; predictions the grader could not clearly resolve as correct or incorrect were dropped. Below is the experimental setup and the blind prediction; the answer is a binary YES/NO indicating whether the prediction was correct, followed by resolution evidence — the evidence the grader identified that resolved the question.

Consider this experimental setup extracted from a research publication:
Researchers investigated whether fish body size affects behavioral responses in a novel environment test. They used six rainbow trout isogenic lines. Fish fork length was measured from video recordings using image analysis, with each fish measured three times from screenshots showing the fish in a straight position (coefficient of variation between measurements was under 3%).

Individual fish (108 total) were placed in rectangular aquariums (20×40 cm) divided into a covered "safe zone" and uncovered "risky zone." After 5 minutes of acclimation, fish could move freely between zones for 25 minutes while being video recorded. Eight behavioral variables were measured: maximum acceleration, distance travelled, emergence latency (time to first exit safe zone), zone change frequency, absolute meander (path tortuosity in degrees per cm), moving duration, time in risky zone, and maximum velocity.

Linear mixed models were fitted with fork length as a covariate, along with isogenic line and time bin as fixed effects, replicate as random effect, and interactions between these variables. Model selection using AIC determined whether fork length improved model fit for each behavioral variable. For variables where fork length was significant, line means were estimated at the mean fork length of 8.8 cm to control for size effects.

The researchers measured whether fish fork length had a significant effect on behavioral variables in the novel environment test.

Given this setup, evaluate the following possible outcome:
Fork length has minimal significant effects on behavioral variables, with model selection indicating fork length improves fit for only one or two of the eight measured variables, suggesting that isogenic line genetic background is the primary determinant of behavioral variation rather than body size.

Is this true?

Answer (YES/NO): NO